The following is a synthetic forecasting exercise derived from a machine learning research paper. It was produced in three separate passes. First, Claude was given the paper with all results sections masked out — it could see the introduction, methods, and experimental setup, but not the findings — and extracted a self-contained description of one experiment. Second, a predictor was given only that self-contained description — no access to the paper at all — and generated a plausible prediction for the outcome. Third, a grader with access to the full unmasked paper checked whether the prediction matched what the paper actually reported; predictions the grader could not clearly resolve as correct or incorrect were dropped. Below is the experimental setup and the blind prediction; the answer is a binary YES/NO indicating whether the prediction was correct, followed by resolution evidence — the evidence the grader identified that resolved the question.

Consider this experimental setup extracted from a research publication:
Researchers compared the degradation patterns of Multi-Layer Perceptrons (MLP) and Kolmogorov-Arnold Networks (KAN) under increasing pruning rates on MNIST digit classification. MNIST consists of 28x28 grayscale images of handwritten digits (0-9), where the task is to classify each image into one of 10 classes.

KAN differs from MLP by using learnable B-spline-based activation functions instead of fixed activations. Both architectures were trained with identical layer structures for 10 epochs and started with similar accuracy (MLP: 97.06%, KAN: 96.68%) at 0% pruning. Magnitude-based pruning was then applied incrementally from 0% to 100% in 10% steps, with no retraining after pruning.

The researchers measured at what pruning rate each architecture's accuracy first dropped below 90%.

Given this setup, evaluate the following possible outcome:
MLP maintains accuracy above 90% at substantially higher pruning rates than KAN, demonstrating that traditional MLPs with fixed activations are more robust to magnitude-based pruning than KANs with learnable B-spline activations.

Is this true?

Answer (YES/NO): YES